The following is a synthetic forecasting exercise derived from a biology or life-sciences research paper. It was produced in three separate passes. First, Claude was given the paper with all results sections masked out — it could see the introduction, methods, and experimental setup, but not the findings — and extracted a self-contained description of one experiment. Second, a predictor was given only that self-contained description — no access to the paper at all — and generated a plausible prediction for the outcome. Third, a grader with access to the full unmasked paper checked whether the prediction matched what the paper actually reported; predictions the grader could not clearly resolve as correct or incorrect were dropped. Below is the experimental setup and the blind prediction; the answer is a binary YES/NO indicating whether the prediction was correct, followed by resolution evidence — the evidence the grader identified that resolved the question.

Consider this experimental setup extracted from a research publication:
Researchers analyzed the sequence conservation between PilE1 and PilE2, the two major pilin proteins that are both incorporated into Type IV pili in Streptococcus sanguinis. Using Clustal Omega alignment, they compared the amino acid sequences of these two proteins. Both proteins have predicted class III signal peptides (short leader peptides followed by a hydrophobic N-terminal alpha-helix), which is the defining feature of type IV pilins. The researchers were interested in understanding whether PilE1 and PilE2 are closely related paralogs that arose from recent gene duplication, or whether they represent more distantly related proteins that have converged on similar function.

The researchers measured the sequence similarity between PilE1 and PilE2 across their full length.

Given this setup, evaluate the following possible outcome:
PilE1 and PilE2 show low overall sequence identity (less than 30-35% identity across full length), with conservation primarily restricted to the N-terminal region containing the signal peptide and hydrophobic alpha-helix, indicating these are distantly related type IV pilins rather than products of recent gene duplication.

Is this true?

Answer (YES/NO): NO